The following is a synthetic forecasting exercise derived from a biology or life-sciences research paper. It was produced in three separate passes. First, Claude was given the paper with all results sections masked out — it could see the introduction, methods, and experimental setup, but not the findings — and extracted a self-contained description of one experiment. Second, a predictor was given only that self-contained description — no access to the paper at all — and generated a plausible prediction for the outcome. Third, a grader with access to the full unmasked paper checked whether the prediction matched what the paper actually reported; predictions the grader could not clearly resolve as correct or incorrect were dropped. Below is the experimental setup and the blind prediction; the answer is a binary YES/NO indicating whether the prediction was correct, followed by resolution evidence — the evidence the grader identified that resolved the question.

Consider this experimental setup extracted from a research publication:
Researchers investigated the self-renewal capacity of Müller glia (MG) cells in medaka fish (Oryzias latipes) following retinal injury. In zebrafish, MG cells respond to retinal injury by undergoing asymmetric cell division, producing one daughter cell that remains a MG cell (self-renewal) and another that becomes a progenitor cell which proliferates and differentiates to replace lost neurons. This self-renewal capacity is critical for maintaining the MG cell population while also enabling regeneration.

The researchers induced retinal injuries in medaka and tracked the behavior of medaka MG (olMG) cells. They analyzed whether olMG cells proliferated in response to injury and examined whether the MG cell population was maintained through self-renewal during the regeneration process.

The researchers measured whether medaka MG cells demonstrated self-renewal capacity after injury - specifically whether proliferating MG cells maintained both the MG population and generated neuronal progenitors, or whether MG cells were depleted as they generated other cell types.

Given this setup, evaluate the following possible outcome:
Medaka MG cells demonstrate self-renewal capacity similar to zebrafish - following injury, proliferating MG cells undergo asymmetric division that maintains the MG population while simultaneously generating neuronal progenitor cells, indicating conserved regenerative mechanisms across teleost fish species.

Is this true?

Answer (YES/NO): NO